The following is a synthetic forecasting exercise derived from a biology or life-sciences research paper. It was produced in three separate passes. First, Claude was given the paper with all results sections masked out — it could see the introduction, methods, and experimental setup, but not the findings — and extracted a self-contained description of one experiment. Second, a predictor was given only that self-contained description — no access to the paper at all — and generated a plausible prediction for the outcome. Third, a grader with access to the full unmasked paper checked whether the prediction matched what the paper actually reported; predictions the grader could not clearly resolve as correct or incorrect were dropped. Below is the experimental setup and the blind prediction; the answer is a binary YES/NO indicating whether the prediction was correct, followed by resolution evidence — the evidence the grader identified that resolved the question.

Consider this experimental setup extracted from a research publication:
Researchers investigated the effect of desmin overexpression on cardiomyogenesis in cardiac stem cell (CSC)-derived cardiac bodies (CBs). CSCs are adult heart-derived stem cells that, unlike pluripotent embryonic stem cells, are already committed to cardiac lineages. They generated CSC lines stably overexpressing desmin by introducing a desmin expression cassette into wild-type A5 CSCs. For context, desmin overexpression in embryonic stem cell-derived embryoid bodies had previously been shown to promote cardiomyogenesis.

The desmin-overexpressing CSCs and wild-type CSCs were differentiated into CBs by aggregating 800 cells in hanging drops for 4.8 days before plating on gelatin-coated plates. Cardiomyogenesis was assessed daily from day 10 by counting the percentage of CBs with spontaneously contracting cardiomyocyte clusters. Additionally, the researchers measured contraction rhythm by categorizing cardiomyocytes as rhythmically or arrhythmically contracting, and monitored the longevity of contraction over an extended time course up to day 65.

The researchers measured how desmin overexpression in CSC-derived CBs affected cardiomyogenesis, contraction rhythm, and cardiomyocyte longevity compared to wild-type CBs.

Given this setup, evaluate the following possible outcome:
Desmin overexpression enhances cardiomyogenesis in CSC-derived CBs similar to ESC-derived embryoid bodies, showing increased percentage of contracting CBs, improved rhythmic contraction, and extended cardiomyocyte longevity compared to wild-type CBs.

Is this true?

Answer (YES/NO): NO